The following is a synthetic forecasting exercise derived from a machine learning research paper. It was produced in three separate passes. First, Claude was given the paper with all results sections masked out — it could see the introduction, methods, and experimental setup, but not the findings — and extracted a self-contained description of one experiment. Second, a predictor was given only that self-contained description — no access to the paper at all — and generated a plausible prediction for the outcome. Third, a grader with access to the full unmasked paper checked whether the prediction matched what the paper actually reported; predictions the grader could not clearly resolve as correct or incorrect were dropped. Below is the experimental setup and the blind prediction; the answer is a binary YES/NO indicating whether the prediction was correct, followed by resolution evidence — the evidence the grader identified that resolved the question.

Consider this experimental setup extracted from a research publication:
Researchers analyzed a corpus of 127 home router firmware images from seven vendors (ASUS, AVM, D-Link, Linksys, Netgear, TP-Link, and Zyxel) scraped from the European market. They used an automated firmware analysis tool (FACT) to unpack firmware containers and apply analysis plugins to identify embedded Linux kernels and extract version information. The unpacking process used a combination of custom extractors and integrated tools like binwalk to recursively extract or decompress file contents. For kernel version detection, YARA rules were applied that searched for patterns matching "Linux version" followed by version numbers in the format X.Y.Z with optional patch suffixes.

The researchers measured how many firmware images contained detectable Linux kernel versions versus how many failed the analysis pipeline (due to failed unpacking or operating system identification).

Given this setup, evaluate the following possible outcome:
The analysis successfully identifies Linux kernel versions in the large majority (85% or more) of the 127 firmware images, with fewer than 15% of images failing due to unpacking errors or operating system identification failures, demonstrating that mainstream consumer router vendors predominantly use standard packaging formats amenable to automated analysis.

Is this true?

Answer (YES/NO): YES